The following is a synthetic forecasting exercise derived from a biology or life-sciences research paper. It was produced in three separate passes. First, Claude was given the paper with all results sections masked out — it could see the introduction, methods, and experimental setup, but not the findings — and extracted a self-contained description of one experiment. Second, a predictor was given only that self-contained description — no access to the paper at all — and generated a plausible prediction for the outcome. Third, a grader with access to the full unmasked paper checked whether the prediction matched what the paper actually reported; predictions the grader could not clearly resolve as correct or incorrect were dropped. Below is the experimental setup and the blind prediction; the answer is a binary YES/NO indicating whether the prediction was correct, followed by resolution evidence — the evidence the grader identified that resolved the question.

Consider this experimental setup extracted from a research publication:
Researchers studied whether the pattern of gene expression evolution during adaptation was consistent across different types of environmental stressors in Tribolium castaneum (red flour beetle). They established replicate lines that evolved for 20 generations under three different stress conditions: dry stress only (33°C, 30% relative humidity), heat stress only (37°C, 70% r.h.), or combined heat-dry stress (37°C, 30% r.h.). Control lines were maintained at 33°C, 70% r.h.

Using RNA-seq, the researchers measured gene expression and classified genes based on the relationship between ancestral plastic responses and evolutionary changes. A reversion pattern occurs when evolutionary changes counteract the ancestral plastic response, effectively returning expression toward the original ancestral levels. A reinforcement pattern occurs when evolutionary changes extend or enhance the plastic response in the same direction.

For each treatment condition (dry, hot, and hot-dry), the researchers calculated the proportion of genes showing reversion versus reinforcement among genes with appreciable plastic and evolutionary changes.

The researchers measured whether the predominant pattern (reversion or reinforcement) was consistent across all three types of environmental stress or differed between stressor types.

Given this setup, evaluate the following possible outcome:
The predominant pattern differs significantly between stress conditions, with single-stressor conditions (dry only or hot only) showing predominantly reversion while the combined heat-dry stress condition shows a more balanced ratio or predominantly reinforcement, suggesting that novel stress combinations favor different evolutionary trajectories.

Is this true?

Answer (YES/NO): NO